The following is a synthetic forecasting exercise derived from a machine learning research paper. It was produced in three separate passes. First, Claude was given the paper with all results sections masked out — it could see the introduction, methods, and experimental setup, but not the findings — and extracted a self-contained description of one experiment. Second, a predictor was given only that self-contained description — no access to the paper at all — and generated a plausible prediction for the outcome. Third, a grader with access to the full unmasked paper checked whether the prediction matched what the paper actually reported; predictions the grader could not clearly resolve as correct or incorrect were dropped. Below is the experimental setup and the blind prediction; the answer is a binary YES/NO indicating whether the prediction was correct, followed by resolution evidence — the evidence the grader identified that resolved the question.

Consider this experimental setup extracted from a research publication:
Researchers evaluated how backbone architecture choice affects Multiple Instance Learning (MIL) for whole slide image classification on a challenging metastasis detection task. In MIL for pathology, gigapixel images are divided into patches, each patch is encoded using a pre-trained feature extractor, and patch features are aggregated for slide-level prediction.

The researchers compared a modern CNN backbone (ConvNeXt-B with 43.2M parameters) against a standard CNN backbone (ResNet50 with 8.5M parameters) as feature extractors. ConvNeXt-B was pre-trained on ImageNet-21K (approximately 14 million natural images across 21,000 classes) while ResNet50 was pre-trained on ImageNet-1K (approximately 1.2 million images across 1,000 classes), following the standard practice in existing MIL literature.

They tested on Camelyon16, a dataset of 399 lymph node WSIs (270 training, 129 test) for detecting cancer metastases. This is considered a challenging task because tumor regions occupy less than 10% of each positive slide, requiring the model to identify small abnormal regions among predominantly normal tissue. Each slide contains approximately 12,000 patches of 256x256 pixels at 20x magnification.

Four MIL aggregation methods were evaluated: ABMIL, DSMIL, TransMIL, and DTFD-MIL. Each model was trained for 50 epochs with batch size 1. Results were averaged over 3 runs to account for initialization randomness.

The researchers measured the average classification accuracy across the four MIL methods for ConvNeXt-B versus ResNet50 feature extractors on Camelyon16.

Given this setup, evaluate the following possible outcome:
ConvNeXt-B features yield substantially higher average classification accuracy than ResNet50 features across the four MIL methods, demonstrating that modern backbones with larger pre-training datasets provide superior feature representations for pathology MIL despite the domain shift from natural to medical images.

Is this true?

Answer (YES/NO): NO